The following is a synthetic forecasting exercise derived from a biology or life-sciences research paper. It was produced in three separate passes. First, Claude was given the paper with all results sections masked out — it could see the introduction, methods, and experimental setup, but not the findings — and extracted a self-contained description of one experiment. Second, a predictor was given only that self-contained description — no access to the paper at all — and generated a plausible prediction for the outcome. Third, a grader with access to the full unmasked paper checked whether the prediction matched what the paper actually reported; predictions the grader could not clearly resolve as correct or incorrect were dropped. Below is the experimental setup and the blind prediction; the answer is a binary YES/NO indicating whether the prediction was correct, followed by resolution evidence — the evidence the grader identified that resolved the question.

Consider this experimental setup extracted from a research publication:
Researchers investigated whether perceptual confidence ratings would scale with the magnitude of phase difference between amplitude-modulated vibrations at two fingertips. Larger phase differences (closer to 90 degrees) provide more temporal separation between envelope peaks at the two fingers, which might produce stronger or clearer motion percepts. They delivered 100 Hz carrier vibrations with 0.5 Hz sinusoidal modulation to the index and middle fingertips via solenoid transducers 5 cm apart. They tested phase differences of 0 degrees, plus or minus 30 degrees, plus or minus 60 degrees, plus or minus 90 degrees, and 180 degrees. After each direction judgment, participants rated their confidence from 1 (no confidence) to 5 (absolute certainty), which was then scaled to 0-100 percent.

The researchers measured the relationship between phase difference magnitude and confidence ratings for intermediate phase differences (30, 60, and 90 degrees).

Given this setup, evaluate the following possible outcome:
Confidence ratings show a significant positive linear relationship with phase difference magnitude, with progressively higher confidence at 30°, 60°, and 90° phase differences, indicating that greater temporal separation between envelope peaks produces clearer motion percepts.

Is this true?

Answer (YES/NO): NO